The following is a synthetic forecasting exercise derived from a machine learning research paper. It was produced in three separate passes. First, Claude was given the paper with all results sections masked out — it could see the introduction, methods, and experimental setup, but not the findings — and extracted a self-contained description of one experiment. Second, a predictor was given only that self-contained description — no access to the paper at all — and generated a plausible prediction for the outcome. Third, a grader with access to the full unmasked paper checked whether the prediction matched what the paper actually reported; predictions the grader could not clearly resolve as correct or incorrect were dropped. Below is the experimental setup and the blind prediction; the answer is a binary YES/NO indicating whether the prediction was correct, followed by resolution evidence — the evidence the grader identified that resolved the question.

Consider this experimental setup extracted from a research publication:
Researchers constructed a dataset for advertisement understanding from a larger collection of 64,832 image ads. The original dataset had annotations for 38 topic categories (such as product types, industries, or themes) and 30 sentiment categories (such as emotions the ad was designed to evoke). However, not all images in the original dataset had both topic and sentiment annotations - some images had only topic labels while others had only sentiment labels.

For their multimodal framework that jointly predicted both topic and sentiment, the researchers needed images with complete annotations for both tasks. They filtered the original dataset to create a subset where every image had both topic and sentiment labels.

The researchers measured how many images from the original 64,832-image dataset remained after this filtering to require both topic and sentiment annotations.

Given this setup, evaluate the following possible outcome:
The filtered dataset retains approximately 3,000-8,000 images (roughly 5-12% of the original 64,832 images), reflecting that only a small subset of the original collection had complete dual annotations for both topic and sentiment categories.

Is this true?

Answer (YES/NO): NO